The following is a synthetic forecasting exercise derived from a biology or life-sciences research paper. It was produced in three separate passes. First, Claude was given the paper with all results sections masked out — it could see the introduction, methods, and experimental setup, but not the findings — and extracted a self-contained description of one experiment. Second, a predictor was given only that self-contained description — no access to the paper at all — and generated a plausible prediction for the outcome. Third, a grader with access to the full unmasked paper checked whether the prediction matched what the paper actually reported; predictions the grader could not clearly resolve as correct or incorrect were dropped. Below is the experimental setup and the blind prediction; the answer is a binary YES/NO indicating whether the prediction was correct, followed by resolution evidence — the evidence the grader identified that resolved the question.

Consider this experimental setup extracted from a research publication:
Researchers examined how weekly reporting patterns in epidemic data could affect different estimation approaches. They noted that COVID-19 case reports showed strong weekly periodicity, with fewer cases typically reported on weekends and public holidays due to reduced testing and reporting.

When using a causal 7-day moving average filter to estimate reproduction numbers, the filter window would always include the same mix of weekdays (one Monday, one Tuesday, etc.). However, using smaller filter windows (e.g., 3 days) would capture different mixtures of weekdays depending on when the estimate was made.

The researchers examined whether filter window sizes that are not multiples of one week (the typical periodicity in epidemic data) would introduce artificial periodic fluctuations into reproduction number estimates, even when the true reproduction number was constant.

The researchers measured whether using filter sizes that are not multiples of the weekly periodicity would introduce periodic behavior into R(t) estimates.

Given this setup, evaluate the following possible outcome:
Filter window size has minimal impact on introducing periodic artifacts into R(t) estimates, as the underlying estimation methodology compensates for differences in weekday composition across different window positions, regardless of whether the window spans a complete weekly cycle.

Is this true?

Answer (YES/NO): NO